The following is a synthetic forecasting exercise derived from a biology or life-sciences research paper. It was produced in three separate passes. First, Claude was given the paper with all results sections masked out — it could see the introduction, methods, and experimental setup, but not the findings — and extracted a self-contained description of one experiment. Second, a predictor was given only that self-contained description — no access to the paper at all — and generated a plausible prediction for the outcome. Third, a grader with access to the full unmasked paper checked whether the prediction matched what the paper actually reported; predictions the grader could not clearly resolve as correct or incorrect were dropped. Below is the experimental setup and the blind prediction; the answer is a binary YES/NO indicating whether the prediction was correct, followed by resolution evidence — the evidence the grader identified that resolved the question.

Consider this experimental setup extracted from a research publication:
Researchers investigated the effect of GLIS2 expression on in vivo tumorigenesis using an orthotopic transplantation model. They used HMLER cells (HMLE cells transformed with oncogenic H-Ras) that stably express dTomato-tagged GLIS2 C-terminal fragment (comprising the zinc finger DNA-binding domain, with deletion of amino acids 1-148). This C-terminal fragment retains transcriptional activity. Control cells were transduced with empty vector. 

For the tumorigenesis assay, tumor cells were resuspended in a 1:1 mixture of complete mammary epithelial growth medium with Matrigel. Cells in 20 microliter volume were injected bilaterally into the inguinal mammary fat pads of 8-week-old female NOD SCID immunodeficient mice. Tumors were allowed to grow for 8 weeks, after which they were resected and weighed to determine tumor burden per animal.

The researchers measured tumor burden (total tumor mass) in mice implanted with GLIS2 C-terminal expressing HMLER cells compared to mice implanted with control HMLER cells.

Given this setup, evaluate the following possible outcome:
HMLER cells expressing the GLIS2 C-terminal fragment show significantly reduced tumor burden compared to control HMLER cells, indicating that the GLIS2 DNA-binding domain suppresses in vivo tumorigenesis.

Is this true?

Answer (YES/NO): YES